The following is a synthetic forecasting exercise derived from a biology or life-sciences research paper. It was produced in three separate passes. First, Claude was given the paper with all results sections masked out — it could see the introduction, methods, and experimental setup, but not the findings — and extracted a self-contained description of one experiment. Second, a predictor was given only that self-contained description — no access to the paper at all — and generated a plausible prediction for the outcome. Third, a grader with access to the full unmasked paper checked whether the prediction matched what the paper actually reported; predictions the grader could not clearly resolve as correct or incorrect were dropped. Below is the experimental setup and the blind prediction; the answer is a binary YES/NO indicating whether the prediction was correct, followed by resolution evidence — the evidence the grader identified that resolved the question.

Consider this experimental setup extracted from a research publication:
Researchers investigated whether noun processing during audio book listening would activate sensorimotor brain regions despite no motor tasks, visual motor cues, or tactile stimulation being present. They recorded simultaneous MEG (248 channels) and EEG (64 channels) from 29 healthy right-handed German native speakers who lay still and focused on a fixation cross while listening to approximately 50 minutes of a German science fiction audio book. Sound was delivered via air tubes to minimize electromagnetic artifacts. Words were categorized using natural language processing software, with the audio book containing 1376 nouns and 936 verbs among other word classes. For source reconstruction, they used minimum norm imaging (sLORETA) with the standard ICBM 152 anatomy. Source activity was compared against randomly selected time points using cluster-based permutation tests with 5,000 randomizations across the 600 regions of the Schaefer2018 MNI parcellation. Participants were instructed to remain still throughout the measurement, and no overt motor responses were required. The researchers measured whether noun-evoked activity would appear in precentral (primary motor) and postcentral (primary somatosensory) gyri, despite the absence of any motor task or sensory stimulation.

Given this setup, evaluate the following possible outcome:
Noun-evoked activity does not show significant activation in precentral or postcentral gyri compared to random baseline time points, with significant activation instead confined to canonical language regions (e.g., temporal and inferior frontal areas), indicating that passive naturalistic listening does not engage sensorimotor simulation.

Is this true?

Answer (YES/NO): NO